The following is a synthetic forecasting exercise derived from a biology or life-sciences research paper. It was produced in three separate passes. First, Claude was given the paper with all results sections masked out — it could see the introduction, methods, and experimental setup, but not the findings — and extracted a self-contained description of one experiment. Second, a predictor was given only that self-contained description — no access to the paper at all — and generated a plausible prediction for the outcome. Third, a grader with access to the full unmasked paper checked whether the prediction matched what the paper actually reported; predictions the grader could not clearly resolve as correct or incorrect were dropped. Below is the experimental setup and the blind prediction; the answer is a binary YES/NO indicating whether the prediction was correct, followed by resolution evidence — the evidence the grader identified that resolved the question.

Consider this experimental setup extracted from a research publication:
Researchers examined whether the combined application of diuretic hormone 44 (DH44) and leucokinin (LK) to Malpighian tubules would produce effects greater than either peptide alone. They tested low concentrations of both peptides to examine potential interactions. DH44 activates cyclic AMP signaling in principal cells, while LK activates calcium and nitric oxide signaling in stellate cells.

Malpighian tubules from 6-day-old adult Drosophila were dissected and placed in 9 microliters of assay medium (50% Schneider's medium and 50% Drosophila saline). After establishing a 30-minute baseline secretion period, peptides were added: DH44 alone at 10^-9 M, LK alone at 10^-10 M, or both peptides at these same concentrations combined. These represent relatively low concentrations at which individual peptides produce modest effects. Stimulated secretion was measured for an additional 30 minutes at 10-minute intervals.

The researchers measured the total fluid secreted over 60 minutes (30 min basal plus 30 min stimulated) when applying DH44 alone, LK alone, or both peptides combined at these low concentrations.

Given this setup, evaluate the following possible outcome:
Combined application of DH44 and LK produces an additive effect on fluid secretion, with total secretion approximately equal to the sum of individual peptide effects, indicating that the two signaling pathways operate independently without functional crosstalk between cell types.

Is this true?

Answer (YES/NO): YES